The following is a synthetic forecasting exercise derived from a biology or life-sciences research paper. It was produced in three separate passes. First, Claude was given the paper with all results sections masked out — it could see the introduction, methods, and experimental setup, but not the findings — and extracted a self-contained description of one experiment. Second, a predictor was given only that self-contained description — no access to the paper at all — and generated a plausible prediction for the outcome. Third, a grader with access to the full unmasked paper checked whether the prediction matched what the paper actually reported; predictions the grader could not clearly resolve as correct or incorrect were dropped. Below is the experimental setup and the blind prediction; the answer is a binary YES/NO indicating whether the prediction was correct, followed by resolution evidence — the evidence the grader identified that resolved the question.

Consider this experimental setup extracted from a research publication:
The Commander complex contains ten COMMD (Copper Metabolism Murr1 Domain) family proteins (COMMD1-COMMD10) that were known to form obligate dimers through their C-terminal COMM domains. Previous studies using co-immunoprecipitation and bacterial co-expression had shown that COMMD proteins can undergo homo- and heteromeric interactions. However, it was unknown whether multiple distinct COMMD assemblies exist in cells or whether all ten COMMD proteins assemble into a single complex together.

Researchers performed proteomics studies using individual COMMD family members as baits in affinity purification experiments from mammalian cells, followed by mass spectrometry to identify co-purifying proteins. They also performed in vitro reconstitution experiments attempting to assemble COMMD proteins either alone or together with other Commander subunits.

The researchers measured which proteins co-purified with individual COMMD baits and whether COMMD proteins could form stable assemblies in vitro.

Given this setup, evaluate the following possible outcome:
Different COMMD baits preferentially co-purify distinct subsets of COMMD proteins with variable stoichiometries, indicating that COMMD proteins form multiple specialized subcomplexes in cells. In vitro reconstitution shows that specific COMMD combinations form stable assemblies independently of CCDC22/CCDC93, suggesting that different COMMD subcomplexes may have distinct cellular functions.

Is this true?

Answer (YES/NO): NO